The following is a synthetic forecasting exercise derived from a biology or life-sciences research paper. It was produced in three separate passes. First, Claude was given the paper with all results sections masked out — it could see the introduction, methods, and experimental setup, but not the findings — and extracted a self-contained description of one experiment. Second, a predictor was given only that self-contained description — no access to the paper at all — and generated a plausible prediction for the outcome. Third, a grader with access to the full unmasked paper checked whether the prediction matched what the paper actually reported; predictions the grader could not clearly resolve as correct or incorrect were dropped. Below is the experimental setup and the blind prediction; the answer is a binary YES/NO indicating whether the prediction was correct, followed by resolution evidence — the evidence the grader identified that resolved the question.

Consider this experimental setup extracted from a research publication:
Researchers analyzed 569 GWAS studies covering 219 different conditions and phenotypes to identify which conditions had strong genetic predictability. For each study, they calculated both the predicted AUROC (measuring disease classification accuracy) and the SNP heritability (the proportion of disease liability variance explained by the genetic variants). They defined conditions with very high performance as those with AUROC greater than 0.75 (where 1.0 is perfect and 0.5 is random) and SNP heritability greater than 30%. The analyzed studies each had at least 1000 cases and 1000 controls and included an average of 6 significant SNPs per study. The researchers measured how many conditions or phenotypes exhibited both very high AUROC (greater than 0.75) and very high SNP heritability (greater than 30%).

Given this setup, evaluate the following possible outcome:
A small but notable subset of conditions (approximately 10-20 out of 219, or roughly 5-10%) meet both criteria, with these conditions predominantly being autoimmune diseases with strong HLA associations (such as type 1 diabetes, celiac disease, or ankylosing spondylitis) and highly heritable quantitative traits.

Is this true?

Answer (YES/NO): NO